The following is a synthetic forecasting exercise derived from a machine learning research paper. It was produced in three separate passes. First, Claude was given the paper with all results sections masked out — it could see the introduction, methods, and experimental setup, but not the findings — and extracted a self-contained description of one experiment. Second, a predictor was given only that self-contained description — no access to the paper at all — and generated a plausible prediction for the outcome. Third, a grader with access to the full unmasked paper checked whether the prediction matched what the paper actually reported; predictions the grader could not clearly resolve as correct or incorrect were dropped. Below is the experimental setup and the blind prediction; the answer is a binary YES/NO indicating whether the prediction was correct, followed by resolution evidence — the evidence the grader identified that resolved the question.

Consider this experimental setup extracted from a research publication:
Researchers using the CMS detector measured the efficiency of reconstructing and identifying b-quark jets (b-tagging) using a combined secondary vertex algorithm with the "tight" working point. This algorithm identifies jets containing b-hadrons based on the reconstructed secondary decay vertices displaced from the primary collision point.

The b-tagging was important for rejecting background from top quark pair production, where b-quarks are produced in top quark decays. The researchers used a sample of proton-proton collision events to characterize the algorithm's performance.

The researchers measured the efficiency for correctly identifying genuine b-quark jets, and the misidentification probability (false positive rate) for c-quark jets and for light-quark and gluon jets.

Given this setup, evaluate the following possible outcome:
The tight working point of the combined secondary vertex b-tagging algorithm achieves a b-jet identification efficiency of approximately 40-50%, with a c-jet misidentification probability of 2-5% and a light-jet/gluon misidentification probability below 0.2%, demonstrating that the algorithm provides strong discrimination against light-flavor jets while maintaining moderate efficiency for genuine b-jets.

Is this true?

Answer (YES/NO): YES